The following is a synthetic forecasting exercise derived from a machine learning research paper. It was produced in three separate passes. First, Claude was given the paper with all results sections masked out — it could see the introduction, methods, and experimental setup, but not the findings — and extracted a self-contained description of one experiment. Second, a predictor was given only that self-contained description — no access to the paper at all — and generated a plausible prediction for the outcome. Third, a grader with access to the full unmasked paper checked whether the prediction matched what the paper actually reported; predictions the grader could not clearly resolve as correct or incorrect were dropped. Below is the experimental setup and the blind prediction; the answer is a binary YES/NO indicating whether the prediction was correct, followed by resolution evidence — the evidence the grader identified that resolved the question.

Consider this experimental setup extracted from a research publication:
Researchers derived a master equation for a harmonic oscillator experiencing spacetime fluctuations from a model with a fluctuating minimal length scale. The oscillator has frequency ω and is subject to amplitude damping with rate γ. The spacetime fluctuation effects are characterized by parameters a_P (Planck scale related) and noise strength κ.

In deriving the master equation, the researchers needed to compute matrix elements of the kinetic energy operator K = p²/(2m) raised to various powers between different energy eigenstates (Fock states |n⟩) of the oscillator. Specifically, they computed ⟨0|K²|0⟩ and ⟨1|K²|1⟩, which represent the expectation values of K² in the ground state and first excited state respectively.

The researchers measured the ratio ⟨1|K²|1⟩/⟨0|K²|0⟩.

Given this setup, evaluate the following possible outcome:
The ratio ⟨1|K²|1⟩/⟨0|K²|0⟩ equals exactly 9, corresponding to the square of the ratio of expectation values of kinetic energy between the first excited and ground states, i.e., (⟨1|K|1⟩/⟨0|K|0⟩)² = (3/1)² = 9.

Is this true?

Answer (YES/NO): NO